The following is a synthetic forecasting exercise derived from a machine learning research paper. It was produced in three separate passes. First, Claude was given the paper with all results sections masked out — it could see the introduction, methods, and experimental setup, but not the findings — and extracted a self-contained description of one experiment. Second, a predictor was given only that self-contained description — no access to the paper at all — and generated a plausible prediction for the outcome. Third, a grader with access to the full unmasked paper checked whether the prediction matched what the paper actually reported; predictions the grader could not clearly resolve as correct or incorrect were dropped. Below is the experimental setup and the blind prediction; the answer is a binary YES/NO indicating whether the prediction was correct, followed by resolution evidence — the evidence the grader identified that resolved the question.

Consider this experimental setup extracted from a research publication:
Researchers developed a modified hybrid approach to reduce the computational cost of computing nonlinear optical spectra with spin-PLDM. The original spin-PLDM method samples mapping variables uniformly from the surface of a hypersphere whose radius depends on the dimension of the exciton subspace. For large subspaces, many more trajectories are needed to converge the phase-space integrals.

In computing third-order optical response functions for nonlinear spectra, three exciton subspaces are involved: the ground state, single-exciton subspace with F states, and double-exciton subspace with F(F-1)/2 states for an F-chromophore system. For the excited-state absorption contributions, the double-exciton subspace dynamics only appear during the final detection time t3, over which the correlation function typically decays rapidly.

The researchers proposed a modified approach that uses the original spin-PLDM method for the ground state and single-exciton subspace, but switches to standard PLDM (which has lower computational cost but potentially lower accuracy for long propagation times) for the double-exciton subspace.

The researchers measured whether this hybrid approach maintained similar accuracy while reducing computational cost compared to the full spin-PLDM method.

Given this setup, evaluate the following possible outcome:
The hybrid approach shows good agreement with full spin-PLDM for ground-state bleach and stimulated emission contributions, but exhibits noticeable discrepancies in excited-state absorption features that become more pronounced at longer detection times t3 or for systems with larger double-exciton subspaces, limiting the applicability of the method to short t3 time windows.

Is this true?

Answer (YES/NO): NO